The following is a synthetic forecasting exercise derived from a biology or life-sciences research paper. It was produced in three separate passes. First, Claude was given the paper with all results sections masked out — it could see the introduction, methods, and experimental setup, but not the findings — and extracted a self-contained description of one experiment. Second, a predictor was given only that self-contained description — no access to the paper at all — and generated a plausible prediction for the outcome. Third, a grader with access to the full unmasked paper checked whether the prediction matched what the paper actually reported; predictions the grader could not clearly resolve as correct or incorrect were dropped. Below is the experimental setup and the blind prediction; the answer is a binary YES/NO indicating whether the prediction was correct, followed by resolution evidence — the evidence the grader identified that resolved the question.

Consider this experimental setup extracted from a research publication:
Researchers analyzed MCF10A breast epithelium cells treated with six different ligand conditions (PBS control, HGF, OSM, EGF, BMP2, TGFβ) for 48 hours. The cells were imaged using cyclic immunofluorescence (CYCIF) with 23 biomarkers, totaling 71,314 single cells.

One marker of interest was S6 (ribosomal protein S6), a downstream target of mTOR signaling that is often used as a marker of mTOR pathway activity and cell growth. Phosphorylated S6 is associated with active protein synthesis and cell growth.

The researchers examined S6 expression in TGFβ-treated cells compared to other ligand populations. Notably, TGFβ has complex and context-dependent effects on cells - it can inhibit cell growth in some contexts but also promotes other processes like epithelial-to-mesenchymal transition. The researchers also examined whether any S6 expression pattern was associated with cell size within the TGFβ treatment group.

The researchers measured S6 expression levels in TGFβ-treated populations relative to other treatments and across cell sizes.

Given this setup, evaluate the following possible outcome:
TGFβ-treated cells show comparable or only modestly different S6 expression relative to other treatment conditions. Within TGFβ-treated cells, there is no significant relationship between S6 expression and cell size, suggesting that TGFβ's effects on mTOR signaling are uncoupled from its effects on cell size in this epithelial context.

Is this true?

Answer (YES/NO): NO